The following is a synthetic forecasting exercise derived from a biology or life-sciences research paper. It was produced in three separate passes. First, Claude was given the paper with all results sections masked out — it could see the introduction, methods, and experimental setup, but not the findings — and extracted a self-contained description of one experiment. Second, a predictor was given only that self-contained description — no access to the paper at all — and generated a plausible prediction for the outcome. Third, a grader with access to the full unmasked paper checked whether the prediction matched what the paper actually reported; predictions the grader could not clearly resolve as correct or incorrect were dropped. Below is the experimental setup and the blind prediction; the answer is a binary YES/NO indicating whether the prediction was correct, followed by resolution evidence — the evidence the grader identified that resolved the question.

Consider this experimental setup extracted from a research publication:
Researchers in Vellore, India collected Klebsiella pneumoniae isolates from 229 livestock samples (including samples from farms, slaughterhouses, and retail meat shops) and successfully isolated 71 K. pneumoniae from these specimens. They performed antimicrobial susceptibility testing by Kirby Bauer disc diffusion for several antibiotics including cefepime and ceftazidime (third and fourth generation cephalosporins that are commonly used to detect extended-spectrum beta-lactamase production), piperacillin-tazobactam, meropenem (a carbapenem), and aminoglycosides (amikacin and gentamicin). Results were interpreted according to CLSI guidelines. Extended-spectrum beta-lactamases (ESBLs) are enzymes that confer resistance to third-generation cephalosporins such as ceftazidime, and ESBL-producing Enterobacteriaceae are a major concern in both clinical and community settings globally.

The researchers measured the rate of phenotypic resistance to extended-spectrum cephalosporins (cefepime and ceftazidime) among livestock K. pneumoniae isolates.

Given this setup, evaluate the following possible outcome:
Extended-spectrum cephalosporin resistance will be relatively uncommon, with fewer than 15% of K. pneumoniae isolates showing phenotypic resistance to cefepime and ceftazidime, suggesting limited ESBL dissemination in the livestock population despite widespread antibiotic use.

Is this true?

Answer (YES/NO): NO